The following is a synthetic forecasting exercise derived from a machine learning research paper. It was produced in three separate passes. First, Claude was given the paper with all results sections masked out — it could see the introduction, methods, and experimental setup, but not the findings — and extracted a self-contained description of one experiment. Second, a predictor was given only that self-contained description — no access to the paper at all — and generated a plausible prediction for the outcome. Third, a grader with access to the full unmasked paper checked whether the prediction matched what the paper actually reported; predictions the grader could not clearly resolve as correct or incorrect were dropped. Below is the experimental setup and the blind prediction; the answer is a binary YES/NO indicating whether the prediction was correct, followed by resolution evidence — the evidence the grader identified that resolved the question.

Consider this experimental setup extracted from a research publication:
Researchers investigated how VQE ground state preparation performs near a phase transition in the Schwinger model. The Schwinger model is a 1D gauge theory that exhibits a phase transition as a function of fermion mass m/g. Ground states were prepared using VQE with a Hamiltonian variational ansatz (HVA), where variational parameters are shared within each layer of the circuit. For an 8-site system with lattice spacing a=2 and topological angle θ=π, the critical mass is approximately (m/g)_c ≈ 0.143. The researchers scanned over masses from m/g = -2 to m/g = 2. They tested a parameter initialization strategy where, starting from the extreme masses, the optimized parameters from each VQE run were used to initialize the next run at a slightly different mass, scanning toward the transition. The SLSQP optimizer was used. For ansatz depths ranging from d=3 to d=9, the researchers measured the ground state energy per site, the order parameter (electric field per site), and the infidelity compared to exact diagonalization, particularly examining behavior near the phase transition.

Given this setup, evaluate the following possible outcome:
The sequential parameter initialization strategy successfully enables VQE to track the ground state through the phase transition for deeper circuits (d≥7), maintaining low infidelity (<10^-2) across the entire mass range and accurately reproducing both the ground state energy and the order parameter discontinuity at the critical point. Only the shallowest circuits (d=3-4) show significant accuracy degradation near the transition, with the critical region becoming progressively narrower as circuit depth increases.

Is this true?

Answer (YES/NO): NO